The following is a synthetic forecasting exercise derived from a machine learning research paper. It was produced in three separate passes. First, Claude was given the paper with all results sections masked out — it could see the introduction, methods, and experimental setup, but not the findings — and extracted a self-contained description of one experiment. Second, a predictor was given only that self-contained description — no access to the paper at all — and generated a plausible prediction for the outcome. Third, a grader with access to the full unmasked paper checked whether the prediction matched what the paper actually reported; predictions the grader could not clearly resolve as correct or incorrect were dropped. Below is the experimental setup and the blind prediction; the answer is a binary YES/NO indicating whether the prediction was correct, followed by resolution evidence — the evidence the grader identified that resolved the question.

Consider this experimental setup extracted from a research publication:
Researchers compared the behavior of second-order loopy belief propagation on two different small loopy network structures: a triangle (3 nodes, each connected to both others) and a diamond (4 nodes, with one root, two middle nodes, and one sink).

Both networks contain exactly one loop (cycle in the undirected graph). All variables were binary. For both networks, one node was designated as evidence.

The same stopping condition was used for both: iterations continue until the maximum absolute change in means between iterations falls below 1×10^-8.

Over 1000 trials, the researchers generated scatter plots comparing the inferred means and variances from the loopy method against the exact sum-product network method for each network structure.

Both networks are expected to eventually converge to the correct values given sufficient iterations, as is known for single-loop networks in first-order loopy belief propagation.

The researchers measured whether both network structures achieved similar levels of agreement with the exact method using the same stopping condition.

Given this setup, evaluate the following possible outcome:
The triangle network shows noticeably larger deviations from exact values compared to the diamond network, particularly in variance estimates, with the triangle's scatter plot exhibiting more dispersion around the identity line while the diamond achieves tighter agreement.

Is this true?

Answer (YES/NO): NO